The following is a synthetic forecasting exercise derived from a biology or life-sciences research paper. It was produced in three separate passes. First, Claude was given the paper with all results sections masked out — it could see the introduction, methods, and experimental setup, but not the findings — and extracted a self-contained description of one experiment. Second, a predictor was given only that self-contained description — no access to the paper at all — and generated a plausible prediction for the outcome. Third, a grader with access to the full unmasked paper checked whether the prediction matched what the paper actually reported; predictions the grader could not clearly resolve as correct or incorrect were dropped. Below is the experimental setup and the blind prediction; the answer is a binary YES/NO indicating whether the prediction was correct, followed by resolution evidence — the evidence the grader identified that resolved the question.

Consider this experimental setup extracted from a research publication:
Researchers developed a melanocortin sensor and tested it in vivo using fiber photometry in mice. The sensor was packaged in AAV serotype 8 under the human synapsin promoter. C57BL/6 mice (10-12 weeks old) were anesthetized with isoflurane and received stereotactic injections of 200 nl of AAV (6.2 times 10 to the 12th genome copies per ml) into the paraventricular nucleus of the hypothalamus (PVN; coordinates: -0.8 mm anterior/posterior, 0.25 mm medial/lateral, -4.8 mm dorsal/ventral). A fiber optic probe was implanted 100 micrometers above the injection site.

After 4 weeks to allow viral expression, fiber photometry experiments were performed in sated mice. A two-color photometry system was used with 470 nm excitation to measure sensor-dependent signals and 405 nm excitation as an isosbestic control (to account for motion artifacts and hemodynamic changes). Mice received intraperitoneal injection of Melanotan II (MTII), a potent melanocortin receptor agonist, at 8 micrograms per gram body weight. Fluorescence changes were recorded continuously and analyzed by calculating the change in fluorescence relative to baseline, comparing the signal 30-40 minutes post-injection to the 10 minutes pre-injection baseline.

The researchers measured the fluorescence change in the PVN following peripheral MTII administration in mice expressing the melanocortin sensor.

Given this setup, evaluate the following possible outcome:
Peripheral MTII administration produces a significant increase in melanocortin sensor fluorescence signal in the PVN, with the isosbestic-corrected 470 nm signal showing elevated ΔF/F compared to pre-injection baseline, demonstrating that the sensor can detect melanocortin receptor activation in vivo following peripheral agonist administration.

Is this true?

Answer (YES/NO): YES